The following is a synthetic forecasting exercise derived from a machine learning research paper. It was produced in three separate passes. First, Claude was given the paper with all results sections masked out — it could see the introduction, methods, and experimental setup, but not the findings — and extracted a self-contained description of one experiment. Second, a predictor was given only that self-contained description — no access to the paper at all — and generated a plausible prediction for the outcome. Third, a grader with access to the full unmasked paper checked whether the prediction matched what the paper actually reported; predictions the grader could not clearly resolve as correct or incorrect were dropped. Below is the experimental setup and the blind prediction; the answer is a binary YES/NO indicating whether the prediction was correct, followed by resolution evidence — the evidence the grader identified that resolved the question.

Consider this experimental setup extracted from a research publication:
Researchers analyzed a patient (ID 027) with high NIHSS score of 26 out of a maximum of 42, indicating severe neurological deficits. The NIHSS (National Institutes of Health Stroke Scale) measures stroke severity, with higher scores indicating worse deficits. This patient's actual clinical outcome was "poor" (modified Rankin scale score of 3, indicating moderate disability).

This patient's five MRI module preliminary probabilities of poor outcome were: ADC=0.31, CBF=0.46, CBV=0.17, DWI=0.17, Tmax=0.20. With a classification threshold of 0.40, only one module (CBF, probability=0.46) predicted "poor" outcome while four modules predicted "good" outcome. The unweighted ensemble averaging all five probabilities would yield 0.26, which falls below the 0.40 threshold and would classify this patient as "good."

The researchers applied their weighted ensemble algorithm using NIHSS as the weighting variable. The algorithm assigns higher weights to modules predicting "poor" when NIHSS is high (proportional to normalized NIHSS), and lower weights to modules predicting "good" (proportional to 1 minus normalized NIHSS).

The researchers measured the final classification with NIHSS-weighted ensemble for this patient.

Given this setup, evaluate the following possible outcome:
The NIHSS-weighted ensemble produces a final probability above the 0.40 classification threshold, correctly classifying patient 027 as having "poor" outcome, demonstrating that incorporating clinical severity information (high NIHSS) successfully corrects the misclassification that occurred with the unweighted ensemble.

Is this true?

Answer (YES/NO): YES